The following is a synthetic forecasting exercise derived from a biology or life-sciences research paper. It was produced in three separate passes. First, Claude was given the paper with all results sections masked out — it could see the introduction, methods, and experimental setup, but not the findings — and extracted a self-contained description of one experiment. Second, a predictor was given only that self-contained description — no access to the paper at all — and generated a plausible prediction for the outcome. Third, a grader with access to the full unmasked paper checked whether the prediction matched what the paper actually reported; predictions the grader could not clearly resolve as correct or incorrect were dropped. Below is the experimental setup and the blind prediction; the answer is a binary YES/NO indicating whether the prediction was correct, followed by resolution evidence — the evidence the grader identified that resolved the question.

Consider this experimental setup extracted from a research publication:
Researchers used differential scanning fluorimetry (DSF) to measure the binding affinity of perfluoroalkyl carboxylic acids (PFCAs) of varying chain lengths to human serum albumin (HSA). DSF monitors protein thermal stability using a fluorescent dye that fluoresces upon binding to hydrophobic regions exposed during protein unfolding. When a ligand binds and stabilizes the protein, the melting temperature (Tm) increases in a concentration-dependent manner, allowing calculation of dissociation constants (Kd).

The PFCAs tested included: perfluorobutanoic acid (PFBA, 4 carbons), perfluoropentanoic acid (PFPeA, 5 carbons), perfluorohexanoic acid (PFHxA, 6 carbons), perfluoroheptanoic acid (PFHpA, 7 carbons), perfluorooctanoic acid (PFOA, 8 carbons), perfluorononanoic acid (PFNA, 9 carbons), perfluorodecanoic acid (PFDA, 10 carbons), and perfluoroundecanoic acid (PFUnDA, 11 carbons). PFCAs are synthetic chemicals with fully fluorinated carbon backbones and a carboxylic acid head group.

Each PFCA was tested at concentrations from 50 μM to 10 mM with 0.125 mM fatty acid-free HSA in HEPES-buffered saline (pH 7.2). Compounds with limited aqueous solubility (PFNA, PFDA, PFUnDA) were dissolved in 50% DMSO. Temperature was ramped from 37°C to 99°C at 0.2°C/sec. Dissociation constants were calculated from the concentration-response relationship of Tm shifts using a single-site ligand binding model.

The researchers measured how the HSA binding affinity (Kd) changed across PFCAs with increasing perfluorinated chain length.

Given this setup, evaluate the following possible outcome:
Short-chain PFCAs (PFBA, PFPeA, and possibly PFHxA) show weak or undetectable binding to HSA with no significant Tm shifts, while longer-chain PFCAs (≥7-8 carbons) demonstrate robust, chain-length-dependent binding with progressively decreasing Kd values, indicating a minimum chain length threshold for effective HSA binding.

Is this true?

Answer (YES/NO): NO